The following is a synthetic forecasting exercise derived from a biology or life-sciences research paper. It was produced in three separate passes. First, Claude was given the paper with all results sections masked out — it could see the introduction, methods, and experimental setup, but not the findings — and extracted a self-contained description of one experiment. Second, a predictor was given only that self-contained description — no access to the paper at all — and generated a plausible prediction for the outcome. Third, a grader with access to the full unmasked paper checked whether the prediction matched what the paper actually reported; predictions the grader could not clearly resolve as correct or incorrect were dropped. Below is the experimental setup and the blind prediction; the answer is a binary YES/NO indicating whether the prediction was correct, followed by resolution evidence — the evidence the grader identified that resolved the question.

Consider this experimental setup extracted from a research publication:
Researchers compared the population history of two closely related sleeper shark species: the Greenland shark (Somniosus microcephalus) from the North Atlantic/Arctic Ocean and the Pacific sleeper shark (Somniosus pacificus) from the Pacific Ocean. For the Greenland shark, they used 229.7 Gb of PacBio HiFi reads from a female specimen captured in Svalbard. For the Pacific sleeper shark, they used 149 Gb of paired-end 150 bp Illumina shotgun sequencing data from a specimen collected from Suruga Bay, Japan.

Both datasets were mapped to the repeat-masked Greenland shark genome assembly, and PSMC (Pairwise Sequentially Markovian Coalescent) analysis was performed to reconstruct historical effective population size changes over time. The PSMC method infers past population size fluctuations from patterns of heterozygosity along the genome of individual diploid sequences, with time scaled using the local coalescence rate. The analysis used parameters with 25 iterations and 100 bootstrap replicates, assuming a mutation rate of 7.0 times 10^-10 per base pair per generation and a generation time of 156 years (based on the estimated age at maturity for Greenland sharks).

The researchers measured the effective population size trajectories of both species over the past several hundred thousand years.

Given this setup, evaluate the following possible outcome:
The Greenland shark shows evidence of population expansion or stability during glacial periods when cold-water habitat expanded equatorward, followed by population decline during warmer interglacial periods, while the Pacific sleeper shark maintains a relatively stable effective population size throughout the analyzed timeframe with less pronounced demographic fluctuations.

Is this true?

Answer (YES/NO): NO